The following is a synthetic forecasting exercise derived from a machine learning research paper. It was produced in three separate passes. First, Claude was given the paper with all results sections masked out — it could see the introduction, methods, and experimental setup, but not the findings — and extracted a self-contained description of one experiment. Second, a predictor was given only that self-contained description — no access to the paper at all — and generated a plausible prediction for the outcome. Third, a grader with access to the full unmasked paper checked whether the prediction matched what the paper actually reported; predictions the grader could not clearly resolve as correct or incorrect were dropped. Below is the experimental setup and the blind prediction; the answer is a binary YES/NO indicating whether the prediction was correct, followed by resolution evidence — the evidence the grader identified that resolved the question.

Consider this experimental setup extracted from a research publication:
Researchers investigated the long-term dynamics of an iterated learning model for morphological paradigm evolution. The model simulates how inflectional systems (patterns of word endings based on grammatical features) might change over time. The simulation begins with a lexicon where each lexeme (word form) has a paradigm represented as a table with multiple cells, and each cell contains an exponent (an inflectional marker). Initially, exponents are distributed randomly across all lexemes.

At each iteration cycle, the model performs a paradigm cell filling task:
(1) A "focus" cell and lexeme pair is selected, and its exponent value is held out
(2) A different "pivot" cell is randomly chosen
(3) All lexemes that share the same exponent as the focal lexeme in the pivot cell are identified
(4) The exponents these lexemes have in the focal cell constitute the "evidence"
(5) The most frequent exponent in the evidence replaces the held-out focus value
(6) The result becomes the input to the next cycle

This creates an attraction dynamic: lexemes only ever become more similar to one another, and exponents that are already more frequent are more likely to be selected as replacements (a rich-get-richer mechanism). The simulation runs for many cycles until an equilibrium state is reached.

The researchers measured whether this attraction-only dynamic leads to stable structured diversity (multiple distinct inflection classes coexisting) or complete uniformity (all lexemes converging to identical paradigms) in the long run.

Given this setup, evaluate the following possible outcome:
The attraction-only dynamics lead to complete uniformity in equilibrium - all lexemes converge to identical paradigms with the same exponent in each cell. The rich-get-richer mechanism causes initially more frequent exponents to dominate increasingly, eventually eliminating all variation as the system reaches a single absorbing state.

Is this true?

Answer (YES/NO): YES